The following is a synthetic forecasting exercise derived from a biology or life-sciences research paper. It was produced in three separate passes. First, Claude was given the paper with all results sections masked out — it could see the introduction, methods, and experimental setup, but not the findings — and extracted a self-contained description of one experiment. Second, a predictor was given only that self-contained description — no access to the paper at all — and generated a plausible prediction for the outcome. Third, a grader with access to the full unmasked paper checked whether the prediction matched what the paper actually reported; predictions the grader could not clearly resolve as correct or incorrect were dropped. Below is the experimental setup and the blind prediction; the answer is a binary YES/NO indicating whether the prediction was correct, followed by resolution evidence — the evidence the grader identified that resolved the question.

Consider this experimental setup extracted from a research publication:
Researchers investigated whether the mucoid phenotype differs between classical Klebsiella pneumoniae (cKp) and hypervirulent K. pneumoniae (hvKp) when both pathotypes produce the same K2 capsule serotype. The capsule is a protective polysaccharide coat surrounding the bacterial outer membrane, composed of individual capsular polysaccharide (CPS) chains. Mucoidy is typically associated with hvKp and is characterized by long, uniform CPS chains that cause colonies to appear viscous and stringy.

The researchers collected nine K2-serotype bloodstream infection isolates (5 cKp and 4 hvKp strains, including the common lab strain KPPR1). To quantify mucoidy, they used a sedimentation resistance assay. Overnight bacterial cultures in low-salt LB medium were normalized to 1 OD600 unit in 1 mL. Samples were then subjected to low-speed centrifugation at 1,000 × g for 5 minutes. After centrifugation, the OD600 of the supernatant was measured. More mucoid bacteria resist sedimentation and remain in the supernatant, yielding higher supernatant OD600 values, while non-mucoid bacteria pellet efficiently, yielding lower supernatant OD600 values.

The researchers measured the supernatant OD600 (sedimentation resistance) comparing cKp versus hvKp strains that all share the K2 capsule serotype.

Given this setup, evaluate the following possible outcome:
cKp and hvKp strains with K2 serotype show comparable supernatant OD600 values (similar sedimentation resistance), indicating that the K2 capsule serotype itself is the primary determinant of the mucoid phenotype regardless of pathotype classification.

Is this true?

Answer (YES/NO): NO